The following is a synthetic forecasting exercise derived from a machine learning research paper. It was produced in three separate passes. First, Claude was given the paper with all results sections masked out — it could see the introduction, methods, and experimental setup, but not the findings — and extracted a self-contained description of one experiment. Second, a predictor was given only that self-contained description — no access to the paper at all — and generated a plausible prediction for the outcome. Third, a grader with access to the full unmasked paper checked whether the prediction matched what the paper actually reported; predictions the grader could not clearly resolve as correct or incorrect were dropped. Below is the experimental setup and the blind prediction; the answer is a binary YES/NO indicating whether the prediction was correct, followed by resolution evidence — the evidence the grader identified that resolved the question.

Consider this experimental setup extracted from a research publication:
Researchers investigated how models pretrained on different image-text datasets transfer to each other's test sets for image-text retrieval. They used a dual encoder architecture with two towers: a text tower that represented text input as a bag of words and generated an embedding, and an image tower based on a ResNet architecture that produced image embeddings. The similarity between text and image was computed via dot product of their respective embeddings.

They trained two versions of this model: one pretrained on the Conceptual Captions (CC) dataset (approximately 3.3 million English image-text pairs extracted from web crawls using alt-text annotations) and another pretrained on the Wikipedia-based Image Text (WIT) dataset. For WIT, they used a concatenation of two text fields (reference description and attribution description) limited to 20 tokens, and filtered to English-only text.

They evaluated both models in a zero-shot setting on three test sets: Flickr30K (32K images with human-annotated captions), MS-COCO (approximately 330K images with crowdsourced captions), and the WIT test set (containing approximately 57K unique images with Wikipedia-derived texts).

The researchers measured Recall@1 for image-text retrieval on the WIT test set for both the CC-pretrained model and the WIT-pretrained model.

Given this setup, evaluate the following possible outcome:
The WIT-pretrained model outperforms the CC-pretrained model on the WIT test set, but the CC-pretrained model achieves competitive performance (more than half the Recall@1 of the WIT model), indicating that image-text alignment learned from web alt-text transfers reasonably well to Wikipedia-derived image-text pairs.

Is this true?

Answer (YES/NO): NO